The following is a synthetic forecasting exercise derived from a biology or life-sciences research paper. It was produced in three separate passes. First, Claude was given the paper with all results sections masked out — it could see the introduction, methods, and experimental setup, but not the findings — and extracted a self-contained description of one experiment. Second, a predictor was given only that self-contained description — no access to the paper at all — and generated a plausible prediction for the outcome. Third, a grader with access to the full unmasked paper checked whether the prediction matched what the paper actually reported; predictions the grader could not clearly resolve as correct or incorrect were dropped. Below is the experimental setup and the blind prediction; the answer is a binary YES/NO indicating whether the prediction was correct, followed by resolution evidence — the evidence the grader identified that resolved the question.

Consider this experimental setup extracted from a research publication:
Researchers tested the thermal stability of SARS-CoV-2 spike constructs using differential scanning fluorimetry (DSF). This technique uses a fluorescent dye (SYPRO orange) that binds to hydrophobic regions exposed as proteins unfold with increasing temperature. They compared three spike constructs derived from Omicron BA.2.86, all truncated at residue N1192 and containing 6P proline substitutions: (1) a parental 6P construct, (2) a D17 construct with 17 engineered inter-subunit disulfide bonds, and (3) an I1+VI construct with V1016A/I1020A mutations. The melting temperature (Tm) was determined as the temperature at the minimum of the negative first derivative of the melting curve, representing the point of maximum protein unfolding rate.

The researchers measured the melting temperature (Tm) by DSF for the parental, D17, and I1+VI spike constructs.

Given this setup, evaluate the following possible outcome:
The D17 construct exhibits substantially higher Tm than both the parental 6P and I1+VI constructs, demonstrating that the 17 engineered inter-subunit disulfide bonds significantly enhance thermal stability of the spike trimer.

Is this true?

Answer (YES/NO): NO